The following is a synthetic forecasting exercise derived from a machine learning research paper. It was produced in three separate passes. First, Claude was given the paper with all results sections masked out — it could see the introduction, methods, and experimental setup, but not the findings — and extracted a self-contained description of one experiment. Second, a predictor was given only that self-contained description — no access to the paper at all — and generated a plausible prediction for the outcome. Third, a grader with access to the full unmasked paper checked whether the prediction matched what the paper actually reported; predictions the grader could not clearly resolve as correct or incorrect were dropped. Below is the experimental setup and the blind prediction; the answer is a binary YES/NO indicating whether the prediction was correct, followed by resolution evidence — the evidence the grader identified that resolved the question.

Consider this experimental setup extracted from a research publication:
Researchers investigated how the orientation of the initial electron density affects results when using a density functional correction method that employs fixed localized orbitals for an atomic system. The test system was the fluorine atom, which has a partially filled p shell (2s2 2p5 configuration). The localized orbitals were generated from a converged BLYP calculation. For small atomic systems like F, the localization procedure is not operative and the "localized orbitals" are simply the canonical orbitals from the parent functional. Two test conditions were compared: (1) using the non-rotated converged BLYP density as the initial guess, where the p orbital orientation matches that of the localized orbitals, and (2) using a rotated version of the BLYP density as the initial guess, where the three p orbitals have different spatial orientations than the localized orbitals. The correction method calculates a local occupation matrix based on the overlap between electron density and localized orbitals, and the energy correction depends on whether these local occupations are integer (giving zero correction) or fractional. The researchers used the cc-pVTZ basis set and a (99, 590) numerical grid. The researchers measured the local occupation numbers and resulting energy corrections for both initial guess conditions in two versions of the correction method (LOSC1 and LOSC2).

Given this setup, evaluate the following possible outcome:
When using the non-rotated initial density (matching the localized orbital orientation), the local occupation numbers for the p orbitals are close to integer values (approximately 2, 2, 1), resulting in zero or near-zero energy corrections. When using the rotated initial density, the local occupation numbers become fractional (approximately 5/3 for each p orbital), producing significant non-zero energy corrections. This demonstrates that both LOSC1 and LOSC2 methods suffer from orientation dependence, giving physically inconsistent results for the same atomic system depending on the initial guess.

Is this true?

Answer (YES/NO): NO